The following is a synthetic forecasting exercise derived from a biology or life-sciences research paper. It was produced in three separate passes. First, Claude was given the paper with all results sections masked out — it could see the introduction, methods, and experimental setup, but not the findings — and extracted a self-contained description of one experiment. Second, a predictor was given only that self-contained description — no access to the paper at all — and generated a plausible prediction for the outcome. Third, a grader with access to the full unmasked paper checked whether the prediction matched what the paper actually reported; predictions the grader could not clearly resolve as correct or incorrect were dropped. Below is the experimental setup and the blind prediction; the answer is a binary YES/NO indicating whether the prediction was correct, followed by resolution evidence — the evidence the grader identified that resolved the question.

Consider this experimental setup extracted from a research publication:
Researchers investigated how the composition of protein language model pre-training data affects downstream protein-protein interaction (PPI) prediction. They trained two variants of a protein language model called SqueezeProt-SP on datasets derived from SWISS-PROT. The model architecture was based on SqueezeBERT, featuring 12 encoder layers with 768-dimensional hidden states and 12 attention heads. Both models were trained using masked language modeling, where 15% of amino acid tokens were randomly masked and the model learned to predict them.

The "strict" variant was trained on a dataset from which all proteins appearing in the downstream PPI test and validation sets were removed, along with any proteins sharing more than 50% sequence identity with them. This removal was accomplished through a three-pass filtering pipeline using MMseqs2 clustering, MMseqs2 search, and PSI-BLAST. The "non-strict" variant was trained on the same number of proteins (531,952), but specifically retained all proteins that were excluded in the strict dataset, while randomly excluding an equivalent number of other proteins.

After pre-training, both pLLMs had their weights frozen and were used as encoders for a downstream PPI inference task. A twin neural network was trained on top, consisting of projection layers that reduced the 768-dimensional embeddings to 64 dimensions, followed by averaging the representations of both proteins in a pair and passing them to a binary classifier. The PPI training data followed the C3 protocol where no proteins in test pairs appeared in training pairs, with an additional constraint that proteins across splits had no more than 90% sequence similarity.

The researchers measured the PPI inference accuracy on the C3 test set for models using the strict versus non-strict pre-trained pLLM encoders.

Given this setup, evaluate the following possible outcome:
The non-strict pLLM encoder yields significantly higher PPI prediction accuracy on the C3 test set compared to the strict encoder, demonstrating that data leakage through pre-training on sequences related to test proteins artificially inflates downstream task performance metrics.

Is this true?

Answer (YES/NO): YES